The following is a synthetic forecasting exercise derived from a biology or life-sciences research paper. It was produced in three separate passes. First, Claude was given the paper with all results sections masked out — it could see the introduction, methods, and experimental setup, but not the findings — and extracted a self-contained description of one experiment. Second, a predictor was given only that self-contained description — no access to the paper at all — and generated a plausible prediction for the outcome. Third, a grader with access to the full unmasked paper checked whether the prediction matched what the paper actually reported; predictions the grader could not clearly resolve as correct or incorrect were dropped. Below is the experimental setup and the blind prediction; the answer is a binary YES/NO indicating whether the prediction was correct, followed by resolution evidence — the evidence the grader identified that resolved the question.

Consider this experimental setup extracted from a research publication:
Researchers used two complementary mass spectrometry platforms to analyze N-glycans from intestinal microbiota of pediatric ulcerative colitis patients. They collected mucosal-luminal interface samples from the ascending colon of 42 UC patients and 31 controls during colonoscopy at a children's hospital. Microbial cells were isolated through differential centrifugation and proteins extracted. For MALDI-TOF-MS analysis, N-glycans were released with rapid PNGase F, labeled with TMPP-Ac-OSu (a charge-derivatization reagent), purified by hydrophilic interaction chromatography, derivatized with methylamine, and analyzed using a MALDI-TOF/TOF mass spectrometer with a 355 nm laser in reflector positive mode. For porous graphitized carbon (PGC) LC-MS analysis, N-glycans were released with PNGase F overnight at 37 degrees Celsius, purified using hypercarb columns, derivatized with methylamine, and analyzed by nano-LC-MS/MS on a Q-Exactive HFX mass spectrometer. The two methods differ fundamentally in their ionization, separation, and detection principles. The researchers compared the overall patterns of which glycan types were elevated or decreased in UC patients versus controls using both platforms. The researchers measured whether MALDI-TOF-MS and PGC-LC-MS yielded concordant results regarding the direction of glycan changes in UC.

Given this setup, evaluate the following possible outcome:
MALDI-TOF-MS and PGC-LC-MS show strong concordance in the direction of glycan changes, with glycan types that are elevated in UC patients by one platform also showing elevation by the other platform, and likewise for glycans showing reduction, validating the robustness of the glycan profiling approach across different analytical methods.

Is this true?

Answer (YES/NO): YES